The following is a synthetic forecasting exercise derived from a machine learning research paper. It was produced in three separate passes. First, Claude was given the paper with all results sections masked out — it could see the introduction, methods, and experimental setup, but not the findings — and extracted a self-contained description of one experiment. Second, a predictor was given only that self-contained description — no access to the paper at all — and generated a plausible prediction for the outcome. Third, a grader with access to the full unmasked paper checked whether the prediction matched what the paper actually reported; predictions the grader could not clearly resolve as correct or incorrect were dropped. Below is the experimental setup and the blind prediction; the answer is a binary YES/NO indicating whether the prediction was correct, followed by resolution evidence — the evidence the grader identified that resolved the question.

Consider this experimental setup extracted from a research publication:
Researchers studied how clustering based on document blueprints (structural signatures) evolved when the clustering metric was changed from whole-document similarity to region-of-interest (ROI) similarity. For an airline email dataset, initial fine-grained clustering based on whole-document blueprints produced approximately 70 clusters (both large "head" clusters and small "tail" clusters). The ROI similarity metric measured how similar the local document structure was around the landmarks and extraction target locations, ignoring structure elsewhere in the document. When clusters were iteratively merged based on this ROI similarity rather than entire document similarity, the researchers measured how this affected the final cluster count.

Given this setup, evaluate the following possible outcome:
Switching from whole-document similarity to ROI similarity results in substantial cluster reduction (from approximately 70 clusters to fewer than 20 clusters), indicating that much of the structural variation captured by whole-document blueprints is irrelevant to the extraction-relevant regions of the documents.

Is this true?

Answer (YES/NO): YES